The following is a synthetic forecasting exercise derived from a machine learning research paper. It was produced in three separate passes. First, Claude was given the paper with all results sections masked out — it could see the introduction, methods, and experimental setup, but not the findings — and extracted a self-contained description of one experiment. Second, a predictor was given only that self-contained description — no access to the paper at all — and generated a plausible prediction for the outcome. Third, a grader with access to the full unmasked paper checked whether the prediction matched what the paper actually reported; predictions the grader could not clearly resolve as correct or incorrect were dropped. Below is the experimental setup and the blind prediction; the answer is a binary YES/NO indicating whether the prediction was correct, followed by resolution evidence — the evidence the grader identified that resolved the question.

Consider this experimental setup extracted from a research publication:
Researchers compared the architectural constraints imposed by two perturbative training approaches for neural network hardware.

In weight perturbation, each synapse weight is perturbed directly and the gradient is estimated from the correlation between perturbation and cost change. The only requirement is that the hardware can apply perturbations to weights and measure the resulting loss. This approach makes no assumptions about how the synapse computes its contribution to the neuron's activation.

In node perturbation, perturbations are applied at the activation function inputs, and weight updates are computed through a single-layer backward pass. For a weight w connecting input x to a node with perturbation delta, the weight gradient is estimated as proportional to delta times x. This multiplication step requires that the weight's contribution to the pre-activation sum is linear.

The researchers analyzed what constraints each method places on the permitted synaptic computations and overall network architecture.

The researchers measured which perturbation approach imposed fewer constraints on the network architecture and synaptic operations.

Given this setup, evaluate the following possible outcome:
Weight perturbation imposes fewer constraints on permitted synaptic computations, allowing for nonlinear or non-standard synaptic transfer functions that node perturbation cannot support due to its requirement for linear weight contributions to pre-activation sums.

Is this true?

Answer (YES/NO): YES